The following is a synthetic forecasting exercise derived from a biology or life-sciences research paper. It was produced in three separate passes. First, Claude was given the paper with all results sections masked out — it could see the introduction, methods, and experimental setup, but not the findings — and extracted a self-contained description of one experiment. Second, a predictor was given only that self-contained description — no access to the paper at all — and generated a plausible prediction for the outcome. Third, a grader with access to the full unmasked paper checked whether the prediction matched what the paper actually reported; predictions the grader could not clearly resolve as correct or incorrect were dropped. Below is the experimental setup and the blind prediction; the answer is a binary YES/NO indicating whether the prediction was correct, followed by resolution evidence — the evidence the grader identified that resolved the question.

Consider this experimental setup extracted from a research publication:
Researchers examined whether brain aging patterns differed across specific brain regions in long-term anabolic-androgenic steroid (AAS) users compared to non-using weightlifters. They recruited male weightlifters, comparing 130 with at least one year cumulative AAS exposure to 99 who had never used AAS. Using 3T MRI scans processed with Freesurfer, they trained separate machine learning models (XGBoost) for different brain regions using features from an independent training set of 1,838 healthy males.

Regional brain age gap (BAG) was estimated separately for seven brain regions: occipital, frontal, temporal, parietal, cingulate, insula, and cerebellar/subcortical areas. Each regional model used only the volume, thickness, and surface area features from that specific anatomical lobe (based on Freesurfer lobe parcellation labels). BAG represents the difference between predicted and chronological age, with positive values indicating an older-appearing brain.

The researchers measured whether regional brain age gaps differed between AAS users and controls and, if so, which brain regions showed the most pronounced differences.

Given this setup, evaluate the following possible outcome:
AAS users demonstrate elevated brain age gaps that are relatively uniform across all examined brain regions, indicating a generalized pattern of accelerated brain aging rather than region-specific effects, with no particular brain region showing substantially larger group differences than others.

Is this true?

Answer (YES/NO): NO